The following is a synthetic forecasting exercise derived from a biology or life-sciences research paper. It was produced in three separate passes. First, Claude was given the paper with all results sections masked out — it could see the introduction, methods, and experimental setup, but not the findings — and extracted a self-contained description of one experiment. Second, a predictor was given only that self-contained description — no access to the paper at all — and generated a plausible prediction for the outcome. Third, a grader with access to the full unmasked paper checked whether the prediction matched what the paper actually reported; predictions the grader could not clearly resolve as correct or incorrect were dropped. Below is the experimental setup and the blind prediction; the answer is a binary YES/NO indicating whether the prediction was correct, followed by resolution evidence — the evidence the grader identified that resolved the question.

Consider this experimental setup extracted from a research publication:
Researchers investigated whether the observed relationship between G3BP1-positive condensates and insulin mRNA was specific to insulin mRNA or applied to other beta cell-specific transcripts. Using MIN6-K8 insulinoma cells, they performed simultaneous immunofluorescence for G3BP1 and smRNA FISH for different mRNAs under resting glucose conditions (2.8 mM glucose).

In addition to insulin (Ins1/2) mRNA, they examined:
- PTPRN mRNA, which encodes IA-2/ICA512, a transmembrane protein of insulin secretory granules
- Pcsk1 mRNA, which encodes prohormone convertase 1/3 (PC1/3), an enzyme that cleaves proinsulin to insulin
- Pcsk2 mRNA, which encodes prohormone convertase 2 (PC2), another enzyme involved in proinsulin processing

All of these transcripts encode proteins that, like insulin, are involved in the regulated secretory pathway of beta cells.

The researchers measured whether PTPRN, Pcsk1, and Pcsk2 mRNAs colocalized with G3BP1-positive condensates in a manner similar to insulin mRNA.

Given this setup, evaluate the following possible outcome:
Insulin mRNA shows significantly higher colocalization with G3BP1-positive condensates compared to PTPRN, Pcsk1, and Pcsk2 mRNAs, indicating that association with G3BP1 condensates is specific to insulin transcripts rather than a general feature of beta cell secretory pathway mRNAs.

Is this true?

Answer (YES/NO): YES